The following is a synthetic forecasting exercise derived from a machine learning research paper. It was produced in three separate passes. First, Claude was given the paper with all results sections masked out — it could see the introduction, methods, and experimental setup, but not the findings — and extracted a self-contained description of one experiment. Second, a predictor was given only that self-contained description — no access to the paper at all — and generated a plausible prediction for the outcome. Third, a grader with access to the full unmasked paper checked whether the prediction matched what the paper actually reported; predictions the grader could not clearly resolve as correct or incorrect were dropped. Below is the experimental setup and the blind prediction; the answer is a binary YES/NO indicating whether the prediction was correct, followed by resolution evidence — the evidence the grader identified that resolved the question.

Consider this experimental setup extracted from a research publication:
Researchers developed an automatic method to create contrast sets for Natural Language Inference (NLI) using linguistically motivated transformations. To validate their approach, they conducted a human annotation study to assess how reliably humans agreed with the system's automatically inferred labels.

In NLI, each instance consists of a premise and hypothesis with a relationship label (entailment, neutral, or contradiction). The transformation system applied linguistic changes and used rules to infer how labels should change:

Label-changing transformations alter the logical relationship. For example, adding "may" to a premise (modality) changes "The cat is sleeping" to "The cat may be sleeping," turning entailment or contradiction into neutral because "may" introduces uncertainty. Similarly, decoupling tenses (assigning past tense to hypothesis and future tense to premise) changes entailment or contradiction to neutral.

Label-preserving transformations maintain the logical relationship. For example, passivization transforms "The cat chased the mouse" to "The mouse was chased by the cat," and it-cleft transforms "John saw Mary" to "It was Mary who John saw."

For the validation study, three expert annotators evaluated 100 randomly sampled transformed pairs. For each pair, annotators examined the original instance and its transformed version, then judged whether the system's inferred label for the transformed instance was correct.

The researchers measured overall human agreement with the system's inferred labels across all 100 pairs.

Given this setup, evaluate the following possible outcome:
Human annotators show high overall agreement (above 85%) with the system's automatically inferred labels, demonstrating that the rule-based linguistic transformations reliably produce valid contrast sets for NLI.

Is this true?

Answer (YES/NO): NO